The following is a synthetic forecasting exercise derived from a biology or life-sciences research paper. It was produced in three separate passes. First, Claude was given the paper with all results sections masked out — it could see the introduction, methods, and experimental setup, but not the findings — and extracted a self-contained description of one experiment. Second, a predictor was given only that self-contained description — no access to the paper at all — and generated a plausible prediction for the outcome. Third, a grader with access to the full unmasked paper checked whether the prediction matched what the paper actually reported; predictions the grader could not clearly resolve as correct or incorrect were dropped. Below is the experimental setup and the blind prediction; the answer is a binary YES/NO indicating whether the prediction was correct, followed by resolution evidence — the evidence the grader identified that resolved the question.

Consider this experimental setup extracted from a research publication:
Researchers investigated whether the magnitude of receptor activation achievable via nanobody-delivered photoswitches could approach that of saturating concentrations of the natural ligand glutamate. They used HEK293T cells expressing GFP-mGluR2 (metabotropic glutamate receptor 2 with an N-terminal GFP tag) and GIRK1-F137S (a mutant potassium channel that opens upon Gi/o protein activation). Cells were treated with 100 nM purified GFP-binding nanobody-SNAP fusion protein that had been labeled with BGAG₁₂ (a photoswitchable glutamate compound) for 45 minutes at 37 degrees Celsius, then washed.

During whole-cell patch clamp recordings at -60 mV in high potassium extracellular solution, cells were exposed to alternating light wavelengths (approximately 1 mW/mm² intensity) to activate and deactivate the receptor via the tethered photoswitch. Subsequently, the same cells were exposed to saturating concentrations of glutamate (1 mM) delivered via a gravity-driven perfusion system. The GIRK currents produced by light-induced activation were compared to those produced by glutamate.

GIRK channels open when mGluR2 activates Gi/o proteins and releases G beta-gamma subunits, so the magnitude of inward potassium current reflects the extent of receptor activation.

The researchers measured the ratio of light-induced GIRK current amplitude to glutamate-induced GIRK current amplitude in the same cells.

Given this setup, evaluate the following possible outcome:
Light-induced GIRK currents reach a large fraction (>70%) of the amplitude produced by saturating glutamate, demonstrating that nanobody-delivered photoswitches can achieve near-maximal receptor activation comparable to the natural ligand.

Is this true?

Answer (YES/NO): NO